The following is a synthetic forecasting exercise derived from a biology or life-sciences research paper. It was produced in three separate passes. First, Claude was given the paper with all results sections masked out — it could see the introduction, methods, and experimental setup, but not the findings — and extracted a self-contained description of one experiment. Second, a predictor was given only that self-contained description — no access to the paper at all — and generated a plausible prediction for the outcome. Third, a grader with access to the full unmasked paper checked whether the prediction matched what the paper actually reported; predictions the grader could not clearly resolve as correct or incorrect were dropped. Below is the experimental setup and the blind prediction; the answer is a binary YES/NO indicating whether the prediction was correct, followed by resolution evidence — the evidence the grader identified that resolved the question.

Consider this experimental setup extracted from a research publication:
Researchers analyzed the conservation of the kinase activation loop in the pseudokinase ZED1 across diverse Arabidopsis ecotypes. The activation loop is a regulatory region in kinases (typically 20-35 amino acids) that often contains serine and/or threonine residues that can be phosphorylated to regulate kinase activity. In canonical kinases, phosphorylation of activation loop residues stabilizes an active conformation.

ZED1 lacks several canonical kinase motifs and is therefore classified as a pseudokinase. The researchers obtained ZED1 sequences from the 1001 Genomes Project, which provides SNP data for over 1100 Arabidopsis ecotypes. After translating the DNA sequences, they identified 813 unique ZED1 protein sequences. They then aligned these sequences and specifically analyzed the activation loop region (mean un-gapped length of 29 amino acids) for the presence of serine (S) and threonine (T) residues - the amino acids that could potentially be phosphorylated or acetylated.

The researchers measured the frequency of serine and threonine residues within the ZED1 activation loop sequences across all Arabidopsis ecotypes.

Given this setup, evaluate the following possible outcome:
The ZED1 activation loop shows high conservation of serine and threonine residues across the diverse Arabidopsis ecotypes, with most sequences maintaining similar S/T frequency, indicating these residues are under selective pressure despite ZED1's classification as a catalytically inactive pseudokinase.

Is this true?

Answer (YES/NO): NO